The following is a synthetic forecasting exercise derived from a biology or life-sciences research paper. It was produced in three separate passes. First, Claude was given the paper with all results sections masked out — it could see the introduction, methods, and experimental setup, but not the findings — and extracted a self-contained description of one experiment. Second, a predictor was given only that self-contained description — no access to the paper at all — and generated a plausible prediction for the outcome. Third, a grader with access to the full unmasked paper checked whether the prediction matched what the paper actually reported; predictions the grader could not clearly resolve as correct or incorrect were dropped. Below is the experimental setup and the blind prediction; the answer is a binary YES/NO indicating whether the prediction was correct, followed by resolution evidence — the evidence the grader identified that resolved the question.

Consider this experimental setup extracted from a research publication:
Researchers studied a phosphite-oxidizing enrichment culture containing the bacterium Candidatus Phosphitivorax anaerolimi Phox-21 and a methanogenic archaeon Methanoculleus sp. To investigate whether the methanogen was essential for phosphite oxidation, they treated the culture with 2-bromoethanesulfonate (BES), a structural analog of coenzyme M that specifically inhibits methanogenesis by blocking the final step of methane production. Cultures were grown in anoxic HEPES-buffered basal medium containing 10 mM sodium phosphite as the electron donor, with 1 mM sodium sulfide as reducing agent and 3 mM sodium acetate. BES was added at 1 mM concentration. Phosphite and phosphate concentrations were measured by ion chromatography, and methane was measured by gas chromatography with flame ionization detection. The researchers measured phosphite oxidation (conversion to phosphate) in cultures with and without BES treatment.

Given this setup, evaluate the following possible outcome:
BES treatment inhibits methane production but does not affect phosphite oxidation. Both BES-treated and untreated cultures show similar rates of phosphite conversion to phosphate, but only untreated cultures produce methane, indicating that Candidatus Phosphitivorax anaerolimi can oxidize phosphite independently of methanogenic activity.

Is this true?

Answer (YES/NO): NO